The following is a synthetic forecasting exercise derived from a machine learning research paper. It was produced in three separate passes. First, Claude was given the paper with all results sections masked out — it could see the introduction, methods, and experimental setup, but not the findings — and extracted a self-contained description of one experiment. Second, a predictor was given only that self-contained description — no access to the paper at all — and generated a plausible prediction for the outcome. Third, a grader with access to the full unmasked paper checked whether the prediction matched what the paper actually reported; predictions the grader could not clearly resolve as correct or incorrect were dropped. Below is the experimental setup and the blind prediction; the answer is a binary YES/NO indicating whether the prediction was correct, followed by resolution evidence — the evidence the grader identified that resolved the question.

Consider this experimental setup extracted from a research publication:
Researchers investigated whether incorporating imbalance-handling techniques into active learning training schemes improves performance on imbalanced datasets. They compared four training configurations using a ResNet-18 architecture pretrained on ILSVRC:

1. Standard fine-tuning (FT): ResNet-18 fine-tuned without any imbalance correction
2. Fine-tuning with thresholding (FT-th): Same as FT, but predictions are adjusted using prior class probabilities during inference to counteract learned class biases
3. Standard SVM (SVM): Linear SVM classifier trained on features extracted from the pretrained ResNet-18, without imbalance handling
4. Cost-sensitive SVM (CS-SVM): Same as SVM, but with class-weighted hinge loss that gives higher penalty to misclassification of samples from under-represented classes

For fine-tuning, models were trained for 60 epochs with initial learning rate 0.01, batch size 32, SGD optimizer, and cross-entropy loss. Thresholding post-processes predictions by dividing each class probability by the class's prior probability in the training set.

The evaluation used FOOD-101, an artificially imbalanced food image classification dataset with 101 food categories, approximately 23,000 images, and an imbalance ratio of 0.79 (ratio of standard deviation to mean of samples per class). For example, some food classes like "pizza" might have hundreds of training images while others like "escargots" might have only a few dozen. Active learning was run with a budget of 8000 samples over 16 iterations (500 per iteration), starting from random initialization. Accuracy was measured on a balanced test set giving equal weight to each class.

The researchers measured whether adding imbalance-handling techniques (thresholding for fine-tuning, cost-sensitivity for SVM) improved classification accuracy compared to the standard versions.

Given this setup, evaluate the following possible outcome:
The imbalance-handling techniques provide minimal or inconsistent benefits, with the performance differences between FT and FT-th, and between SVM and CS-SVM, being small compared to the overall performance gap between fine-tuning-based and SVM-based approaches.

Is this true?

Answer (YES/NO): NO